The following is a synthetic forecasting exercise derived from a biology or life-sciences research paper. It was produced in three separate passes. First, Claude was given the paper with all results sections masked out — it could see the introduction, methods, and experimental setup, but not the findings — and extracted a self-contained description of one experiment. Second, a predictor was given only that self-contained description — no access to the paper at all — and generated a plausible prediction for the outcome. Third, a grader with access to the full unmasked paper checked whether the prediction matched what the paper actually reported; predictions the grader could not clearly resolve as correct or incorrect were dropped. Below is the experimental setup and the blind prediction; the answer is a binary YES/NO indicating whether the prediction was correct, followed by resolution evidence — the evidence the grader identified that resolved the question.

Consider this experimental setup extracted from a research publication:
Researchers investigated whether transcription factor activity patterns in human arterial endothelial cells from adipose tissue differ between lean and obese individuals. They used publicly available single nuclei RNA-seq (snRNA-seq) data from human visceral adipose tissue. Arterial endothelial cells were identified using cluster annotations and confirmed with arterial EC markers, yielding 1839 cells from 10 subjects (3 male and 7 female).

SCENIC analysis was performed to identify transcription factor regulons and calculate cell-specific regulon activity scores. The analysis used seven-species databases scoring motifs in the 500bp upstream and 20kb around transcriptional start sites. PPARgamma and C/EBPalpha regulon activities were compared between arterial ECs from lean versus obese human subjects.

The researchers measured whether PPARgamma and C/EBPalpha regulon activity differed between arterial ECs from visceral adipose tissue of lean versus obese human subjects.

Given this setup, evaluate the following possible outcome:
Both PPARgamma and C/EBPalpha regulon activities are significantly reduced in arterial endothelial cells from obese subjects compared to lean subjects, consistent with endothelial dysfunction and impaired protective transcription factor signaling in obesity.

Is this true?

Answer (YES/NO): YES